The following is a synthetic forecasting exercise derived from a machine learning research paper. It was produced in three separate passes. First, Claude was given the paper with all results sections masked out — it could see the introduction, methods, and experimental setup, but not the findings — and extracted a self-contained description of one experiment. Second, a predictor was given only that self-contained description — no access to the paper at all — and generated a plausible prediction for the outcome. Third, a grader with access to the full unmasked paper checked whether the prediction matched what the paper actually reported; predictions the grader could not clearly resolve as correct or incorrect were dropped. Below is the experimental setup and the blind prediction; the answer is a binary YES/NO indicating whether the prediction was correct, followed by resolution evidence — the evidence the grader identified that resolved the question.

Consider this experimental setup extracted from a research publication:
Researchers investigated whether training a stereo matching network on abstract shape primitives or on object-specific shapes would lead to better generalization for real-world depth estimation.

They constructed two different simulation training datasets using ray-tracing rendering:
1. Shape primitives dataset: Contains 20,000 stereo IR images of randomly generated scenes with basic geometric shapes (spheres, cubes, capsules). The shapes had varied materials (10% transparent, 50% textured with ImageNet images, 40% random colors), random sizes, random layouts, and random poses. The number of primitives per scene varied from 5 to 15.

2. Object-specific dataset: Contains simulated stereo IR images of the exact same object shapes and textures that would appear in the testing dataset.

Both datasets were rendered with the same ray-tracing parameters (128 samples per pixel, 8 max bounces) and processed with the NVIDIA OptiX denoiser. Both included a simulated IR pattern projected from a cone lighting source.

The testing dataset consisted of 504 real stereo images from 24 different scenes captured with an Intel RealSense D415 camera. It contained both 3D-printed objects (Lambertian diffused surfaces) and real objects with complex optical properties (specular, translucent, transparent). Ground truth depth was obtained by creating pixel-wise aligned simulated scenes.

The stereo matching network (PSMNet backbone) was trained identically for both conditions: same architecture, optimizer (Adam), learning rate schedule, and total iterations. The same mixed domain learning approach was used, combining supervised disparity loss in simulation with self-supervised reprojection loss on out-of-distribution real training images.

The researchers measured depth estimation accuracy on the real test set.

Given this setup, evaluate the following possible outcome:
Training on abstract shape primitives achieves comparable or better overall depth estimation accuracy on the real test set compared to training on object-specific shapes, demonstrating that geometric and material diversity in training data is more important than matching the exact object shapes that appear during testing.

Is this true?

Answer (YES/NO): YES